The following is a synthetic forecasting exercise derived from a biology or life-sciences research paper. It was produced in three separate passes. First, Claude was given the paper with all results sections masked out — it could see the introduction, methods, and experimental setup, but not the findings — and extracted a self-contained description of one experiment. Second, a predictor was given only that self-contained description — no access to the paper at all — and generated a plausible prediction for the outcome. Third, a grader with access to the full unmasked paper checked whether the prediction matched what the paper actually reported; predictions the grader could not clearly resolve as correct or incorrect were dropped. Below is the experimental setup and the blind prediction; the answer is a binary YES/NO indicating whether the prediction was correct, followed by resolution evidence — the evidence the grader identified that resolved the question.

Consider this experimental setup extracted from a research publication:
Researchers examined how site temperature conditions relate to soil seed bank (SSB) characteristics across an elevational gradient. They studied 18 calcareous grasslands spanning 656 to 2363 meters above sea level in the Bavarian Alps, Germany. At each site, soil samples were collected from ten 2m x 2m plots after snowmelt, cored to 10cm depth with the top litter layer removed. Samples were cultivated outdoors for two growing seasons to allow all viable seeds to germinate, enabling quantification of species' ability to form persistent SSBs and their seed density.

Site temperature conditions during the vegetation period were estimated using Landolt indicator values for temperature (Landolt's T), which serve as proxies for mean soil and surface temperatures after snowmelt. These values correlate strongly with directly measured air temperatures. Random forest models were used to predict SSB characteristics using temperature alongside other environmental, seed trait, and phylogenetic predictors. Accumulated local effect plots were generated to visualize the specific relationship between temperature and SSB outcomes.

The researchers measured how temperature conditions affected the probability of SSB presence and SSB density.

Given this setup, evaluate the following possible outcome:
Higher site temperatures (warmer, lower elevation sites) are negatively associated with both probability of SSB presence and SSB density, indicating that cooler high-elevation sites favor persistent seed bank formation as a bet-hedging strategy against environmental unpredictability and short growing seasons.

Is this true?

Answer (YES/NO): NO